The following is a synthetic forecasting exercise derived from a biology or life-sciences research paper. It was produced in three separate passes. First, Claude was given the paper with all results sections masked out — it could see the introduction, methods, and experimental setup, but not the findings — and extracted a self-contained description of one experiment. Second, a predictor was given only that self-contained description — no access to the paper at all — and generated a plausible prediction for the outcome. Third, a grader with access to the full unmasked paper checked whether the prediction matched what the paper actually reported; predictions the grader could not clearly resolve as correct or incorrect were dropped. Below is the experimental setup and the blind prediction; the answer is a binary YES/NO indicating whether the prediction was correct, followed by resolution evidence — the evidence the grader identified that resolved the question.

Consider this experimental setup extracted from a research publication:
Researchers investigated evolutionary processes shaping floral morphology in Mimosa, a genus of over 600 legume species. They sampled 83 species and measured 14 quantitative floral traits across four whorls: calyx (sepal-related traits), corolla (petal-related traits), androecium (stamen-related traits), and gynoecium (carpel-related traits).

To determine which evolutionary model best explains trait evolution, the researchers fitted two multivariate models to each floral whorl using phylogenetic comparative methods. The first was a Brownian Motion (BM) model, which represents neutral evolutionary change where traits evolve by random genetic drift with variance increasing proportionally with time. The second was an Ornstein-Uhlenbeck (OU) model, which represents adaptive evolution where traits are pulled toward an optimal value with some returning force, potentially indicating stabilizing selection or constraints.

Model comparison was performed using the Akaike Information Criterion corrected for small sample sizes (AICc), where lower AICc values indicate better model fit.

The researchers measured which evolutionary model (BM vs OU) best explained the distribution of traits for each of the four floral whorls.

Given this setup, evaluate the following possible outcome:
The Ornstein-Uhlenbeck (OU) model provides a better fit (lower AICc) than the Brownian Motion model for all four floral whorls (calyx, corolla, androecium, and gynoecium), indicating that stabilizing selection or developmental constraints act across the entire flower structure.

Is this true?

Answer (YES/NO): YES